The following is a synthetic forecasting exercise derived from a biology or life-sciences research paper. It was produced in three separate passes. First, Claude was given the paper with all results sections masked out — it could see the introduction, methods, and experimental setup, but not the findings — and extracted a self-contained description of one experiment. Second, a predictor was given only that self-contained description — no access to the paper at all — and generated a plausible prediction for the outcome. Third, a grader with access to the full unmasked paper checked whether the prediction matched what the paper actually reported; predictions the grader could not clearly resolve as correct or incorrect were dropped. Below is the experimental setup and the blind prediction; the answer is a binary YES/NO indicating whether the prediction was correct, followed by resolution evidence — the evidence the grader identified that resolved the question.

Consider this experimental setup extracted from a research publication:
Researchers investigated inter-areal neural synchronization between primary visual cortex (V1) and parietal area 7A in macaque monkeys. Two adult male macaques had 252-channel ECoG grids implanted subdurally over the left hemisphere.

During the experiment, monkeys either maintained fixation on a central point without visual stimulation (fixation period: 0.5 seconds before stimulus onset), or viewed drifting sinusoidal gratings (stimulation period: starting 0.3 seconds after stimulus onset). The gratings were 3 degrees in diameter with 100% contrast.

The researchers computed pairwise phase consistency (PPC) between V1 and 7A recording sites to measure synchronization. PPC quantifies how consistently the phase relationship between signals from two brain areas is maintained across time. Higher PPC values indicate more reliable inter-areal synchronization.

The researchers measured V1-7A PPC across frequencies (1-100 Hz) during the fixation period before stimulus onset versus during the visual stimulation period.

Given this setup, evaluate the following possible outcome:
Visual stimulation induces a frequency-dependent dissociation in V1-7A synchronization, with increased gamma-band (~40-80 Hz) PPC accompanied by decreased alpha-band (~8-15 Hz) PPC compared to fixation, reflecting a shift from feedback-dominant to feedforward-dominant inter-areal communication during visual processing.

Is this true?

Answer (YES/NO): NO